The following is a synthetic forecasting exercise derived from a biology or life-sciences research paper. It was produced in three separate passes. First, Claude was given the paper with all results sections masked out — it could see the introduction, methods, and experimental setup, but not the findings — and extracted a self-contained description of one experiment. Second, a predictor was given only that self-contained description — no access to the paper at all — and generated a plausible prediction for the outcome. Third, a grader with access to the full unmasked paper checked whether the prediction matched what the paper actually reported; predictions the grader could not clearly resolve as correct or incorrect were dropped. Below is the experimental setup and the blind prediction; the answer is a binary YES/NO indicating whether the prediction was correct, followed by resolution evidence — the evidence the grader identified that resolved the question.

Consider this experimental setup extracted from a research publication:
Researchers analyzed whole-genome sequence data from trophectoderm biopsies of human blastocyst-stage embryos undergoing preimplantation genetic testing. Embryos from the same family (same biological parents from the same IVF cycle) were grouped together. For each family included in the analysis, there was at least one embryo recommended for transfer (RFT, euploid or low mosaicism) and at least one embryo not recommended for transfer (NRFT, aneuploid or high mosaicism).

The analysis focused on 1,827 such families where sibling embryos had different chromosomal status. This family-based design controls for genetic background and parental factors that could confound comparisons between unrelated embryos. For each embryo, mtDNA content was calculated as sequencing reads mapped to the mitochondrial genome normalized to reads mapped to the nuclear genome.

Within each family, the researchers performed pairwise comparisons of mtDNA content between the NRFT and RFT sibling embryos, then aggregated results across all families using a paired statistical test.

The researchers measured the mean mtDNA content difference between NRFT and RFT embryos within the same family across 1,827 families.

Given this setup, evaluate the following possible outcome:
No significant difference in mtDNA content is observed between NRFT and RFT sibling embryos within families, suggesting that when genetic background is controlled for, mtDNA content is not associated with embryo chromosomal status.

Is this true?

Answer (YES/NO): NO